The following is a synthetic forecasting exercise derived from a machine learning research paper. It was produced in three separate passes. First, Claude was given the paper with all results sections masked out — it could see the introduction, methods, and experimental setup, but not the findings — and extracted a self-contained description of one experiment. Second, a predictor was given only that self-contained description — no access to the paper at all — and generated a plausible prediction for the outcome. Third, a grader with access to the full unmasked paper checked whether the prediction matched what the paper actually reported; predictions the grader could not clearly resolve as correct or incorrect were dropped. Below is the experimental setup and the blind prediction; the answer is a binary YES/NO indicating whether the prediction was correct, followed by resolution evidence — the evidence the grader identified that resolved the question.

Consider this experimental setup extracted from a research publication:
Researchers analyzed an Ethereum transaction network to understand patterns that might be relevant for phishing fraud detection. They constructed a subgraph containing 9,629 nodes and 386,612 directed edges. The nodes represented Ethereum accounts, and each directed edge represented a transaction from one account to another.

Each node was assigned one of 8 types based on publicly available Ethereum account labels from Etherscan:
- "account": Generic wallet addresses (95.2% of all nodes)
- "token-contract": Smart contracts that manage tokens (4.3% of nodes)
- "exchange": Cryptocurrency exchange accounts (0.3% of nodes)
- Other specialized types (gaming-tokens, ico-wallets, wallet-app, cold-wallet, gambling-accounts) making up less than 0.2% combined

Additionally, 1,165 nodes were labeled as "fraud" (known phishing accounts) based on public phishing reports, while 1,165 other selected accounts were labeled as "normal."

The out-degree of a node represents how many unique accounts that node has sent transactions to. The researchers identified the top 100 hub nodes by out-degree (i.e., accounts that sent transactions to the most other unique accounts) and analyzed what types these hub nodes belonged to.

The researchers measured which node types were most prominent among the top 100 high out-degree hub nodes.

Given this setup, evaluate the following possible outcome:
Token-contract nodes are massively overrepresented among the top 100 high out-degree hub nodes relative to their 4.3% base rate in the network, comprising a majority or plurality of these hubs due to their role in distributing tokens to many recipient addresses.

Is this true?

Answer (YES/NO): NO